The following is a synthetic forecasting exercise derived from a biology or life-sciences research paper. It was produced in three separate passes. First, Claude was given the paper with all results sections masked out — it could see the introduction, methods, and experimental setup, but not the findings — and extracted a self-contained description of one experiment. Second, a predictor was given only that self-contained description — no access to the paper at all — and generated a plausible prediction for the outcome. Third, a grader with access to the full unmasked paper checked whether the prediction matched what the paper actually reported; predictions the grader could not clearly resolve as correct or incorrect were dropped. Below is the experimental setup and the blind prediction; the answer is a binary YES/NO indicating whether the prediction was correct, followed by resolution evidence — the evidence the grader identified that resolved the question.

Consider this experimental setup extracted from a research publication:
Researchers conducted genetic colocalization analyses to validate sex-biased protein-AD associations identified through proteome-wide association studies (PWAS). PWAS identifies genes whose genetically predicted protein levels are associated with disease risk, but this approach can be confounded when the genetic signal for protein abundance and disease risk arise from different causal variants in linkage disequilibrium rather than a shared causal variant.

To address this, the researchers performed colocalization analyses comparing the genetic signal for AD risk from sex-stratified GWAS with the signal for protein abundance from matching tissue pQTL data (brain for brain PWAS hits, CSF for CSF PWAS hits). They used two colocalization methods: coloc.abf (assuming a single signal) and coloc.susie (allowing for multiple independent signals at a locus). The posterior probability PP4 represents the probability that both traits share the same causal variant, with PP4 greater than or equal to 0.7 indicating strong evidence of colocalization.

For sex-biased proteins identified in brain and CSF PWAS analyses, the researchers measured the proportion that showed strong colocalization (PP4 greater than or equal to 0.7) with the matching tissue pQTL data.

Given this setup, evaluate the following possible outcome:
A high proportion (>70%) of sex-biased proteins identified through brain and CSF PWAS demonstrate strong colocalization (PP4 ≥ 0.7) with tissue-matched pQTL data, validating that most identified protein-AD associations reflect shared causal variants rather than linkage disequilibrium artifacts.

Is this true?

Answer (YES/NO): NO